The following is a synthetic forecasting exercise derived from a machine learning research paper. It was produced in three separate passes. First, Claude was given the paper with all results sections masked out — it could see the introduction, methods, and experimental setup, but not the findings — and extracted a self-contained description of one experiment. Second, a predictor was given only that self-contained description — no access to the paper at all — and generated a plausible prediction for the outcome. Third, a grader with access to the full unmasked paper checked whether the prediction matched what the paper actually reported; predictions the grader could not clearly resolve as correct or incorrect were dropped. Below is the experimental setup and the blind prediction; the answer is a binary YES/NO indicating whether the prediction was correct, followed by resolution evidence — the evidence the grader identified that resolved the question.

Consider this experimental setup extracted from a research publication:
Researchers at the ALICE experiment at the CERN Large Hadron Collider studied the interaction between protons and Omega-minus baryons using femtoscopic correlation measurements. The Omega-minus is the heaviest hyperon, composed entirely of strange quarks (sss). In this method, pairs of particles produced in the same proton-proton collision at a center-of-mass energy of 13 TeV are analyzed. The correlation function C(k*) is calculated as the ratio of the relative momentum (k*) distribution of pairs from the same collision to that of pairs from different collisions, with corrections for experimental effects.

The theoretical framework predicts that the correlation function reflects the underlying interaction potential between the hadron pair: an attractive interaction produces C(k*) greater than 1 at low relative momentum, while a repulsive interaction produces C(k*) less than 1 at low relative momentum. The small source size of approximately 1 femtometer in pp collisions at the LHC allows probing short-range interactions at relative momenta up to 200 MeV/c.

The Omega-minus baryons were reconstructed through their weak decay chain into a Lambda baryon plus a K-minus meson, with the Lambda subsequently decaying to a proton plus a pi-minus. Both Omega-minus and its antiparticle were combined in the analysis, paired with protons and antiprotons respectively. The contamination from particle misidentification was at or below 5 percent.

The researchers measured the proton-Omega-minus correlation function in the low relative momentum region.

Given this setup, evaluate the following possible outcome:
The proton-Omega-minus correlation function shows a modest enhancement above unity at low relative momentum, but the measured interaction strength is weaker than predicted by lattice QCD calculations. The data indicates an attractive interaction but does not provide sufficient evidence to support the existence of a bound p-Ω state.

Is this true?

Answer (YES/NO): NO